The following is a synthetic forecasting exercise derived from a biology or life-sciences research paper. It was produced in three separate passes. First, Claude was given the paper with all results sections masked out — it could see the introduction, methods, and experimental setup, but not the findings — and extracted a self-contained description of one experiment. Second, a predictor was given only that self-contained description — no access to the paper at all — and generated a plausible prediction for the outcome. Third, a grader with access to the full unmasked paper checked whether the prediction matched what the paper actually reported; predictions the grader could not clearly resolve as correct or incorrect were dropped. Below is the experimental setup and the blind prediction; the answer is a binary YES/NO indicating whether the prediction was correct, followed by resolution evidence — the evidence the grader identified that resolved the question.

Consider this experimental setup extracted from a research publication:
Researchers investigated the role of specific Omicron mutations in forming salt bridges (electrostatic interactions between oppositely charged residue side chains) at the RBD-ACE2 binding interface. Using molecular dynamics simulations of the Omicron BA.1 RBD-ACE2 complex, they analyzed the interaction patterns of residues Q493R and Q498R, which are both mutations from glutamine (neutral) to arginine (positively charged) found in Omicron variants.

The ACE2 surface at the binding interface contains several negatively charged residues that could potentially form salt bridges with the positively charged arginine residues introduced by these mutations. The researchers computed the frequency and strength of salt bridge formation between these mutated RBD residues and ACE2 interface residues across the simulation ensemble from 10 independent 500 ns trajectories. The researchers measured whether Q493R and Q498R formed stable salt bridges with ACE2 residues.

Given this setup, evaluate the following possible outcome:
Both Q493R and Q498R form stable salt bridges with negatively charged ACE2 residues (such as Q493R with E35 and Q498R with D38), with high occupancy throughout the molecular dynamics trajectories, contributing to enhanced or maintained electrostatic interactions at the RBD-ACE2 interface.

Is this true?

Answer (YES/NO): YES